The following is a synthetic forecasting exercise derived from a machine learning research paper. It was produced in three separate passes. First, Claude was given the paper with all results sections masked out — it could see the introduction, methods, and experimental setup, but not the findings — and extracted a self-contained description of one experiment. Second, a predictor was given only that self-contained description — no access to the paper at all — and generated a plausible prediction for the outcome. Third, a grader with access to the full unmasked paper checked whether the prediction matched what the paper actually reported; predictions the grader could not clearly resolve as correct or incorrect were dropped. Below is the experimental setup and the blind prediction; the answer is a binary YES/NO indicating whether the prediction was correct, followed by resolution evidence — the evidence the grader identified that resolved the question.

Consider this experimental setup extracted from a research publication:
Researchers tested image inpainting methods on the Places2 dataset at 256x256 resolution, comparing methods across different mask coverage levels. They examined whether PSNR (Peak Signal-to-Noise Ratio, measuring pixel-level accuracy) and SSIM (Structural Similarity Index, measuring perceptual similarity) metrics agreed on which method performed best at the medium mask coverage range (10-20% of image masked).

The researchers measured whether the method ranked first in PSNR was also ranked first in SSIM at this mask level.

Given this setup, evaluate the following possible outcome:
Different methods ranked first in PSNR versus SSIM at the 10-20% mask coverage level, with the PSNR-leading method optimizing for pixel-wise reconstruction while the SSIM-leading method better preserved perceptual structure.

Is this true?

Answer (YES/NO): YES